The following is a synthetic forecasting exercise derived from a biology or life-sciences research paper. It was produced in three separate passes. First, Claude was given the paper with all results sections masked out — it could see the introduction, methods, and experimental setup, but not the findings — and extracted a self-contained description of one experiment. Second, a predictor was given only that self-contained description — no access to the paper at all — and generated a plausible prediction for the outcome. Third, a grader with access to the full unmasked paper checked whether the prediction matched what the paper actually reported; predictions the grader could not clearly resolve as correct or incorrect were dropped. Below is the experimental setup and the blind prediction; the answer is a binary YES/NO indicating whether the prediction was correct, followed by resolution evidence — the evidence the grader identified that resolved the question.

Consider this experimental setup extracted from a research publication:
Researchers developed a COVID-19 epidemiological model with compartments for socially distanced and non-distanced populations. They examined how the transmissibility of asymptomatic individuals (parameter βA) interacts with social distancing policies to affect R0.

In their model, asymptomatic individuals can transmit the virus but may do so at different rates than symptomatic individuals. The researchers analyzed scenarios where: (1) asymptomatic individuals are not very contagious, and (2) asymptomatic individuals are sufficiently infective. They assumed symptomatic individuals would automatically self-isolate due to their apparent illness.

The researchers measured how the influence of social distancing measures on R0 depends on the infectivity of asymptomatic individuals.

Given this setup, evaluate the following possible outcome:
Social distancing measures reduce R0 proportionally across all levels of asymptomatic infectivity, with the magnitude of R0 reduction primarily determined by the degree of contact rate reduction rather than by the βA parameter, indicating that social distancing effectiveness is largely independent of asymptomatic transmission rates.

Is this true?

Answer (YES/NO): NO